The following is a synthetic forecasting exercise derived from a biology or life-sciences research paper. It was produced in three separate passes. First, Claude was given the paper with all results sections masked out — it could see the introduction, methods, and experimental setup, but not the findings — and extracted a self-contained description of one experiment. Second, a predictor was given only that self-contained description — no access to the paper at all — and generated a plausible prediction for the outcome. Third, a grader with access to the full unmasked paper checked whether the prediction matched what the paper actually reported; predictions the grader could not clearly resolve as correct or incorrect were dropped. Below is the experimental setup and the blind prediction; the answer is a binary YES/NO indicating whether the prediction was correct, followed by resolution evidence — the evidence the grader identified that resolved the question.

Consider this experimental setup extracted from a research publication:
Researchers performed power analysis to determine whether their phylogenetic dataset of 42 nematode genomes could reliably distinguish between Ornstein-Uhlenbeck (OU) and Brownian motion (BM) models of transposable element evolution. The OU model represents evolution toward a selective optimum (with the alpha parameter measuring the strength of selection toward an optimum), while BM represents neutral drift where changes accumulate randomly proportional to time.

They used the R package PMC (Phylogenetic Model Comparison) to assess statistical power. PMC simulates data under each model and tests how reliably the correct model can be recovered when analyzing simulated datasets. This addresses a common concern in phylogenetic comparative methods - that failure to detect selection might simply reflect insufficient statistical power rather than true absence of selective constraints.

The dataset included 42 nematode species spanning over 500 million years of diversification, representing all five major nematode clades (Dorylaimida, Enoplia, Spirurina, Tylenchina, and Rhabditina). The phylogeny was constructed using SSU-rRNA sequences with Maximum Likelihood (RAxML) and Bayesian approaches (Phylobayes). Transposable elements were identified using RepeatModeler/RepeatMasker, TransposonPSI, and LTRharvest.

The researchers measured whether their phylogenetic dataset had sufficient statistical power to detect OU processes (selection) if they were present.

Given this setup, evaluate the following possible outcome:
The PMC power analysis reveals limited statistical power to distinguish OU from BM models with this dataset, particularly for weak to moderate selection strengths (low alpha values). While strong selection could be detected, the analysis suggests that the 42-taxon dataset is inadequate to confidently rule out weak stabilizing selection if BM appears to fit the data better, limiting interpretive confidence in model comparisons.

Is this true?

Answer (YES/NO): NO